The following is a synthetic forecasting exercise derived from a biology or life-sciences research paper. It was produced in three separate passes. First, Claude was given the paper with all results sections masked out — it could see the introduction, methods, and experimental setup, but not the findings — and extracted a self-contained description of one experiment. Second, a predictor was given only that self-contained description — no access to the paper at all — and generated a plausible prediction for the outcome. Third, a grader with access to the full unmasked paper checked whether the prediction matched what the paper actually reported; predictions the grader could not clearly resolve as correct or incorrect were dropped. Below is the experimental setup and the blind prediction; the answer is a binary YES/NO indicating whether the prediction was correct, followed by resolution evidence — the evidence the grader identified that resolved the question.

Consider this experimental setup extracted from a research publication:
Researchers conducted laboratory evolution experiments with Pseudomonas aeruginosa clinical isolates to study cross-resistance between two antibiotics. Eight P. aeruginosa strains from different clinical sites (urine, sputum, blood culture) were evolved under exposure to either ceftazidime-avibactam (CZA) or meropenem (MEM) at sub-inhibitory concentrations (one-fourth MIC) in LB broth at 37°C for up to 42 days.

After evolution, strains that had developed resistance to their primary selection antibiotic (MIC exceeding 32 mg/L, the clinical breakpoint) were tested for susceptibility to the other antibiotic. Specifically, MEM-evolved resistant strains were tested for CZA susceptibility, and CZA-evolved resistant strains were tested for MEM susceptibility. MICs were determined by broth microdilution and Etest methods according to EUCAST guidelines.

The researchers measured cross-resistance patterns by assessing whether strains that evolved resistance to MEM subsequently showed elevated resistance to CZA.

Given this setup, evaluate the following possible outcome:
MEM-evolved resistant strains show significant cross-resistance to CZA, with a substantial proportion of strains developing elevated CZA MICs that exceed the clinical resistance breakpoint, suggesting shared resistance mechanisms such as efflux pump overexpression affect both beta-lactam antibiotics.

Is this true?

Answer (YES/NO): NO